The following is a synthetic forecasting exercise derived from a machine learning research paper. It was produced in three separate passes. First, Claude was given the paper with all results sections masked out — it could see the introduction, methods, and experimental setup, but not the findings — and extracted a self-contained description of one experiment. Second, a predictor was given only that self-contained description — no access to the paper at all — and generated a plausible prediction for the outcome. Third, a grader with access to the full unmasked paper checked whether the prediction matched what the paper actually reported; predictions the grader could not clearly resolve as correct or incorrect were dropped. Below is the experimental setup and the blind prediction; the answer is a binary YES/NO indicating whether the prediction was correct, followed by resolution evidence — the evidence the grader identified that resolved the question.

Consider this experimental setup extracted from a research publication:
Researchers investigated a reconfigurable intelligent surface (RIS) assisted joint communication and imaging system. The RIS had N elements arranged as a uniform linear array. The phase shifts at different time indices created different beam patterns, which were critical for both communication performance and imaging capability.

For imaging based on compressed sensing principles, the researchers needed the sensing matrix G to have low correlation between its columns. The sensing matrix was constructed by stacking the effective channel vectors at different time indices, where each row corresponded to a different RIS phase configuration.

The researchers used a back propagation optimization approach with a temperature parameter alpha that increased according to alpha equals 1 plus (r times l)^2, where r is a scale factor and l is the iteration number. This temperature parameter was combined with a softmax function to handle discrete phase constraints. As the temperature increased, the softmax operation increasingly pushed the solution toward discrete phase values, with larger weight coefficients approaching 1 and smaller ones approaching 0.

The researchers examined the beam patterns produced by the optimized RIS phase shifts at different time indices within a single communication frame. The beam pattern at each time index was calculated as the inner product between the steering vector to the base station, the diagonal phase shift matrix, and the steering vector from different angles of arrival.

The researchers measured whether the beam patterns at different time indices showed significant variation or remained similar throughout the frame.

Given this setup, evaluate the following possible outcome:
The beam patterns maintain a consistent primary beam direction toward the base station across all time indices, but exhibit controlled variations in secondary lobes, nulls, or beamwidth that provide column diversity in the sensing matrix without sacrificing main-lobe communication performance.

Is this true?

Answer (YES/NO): NO